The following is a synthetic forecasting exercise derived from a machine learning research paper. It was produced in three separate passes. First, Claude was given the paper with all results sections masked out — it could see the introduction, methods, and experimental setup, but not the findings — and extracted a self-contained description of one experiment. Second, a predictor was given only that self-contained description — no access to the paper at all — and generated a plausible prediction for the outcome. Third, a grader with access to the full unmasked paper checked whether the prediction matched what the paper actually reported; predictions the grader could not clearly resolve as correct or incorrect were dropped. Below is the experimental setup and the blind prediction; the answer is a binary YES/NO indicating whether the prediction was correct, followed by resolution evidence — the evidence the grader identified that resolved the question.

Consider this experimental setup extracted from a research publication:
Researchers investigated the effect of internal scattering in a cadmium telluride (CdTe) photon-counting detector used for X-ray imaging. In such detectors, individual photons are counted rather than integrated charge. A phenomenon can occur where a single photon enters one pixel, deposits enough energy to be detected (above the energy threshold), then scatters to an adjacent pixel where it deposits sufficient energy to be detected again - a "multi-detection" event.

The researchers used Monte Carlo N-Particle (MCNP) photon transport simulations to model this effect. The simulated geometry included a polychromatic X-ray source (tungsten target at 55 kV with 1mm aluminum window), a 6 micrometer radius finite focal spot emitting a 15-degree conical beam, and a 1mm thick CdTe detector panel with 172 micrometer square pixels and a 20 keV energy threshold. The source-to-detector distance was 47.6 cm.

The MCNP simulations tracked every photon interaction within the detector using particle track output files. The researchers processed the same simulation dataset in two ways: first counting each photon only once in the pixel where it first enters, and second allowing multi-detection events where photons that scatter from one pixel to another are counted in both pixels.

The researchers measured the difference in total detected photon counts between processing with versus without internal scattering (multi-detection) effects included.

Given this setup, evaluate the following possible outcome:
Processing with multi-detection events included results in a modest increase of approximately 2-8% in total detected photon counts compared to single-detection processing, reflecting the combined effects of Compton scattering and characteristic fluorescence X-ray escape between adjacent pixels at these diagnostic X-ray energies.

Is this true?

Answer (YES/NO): YES